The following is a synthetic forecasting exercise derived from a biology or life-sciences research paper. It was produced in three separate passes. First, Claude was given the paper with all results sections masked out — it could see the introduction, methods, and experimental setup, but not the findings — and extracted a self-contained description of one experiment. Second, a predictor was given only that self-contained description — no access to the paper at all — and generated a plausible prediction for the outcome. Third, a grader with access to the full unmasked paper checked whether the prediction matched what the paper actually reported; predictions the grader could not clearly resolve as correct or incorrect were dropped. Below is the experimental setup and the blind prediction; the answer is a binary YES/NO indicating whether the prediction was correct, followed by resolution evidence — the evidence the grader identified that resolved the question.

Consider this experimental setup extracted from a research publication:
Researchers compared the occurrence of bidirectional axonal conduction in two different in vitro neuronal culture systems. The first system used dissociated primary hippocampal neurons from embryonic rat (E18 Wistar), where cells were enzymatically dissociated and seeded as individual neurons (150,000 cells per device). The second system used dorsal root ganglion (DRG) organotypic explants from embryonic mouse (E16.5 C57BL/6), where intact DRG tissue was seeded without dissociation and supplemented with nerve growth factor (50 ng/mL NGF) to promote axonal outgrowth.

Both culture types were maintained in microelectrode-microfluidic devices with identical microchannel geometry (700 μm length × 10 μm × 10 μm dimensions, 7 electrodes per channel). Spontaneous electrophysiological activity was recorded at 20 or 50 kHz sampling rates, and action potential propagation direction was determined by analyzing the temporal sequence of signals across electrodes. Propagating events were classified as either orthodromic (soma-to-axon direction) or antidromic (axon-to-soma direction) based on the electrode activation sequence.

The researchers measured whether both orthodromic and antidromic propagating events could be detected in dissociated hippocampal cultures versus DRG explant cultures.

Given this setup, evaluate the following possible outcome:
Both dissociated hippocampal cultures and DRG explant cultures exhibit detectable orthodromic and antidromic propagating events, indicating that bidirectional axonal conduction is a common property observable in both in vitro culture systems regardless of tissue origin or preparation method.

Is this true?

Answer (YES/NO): YES